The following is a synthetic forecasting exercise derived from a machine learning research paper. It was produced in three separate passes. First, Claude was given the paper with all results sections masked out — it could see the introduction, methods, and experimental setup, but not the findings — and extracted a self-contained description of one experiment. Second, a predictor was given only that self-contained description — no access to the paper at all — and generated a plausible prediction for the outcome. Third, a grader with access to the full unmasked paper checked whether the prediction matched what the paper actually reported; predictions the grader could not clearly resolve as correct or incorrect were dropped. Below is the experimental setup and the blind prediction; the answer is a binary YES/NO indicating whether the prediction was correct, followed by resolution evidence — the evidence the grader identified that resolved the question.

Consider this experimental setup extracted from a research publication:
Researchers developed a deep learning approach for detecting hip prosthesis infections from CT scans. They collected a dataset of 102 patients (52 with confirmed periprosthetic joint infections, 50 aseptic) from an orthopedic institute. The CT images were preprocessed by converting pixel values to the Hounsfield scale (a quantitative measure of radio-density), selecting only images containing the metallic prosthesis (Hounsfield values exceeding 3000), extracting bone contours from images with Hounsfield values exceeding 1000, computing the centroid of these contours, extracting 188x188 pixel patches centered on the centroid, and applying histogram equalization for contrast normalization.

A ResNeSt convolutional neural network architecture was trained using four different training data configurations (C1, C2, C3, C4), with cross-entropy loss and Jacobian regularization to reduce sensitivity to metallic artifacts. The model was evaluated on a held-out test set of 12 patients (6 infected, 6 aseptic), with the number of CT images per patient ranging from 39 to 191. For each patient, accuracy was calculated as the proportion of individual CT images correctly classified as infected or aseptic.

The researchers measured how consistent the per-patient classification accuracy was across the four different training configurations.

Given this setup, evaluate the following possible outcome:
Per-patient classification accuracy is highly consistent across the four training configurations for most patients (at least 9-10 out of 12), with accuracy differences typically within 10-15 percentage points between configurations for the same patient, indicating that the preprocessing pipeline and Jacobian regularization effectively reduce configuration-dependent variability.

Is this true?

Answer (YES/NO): NO